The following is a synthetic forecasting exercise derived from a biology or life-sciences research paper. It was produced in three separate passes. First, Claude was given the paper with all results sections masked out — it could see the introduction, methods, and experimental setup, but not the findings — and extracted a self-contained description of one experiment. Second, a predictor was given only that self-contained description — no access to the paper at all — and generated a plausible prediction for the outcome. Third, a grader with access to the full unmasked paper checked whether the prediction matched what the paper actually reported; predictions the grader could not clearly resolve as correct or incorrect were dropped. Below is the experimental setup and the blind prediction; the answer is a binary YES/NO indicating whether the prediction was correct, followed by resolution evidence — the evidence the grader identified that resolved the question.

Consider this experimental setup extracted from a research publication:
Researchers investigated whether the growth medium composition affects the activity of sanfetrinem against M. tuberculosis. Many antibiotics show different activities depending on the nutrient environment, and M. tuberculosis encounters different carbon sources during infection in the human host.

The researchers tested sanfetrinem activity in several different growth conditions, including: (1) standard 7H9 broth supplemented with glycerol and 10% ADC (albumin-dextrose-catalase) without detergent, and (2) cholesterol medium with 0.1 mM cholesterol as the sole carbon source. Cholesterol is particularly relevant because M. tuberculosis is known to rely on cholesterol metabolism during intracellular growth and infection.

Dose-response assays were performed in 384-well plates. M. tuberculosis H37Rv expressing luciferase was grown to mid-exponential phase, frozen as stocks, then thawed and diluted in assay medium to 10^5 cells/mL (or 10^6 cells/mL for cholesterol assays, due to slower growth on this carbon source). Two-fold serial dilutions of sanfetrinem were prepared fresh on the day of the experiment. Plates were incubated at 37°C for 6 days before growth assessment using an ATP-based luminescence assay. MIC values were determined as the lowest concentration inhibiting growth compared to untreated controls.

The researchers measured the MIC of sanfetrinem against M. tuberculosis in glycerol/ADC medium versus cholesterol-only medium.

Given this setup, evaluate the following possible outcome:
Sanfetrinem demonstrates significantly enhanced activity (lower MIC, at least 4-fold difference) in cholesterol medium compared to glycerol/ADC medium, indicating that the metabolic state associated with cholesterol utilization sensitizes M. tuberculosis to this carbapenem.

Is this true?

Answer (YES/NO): YES